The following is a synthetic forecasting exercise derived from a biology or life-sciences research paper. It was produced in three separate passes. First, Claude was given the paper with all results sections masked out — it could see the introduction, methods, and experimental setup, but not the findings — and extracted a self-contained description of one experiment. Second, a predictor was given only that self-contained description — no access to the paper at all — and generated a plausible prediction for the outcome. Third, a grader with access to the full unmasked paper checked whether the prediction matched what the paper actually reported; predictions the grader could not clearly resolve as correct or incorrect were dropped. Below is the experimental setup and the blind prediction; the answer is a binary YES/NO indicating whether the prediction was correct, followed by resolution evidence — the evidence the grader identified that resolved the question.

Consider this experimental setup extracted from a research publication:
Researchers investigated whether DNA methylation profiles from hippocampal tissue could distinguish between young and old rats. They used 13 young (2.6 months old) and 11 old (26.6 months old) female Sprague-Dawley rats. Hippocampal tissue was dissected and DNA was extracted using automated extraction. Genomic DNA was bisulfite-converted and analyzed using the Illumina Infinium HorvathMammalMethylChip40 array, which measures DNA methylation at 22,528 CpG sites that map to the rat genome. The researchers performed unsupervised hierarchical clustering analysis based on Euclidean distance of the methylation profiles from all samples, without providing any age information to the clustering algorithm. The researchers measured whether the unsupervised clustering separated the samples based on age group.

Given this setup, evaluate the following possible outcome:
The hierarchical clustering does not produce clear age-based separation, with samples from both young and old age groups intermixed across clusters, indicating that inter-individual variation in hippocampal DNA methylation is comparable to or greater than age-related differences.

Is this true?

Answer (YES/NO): NO